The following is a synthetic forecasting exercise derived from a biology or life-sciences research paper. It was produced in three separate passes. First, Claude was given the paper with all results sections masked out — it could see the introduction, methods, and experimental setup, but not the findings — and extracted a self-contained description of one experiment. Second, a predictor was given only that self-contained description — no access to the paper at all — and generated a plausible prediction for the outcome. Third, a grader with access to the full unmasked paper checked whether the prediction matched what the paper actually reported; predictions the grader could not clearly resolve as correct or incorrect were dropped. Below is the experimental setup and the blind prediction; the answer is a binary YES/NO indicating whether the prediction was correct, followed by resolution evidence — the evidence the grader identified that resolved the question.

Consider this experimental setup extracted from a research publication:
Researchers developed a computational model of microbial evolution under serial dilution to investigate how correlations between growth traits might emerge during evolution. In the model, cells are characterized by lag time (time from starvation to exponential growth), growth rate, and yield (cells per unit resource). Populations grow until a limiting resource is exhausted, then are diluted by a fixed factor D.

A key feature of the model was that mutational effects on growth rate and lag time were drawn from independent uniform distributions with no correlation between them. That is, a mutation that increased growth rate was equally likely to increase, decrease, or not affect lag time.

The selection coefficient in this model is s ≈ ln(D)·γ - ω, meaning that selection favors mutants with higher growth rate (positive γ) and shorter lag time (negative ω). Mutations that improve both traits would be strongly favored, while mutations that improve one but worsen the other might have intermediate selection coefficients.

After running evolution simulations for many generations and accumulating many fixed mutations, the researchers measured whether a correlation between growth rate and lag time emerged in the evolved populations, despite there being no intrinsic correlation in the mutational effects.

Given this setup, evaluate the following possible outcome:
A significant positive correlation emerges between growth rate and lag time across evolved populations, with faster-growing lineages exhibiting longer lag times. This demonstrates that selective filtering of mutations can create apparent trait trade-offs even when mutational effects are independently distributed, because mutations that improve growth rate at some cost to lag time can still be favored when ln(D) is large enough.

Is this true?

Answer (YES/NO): NO